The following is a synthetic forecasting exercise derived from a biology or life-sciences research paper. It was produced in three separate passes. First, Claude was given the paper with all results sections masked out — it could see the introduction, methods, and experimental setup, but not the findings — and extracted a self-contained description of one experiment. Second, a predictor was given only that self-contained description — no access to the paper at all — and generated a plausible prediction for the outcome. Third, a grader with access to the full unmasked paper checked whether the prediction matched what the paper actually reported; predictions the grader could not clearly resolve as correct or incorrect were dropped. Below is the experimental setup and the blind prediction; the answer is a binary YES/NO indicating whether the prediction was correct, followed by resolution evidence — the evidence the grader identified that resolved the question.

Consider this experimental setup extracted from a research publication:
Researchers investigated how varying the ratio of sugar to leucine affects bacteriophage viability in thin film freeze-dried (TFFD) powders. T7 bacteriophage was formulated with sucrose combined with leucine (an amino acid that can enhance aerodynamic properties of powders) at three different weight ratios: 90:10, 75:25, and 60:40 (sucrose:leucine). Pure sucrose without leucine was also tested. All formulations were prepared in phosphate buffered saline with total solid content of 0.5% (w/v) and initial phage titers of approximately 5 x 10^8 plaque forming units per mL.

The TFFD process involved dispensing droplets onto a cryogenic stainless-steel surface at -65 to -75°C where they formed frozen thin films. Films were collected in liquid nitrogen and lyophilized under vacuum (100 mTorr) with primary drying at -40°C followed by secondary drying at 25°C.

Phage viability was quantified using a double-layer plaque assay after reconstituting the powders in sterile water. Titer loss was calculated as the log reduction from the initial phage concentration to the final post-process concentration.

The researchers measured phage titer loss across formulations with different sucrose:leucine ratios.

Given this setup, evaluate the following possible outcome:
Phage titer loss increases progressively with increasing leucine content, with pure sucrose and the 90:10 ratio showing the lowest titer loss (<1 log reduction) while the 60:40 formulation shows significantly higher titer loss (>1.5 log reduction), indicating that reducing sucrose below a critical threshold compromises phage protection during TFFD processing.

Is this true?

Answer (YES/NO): NO